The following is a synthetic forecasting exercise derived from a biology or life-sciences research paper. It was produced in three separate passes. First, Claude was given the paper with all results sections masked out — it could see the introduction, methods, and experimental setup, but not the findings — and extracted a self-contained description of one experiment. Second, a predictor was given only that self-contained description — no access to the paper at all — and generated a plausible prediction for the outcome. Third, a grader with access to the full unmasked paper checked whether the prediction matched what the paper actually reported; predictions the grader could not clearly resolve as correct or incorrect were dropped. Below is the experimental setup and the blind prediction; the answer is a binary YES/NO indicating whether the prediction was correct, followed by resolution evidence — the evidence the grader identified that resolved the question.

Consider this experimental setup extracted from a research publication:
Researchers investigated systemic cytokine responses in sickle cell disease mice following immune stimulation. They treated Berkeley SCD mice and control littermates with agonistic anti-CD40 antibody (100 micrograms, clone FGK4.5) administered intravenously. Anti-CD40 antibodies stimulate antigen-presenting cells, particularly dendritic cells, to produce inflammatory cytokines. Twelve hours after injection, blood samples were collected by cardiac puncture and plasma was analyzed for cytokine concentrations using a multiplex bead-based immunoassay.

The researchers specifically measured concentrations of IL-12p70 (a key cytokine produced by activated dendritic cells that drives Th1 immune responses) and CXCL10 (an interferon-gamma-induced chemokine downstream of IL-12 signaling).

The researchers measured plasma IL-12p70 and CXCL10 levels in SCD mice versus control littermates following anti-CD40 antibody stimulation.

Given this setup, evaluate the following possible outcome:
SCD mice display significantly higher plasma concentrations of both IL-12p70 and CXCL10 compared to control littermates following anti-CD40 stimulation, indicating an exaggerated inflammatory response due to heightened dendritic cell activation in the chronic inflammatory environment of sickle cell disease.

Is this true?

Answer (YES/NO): NO